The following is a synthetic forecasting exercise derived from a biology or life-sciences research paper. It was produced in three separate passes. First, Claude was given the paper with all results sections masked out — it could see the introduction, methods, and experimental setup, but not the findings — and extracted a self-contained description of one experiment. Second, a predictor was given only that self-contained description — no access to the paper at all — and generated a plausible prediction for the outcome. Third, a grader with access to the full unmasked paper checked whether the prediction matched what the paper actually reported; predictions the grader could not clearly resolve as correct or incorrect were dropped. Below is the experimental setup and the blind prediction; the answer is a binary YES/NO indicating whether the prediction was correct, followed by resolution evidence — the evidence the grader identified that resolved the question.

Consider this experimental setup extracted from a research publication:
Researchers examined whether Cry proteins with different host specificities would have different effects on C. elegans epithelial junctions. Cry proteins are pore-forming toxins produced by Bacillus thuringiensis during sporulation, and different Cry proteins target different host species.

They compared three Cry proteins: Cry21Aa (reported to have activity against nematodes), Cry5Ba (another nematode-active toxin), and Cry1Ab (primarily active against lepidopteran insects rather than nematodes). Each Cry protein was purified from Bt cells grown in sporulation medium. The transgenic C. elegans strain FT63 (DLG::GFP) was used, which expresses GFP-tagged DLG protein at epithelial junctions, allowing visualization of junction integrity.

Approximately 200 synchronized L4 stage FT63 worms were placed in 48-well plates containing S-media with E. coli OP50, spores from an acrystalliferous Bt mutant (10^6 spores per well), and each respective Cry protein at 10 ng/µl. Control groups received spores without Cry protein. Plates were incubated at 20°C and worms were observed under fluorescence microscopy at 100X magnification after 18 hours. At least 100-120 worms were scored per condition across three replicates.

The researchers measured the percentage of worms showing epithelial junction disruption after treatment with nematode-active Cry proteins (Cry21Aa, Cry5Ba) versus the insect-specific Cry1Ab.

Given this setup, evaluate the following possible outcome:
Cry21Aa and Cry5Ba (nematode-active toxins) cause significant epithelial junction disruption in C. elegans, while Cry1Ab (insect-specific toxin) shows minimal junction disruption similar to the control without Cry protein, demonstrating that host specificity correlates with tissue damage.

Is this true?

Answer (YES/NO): YES